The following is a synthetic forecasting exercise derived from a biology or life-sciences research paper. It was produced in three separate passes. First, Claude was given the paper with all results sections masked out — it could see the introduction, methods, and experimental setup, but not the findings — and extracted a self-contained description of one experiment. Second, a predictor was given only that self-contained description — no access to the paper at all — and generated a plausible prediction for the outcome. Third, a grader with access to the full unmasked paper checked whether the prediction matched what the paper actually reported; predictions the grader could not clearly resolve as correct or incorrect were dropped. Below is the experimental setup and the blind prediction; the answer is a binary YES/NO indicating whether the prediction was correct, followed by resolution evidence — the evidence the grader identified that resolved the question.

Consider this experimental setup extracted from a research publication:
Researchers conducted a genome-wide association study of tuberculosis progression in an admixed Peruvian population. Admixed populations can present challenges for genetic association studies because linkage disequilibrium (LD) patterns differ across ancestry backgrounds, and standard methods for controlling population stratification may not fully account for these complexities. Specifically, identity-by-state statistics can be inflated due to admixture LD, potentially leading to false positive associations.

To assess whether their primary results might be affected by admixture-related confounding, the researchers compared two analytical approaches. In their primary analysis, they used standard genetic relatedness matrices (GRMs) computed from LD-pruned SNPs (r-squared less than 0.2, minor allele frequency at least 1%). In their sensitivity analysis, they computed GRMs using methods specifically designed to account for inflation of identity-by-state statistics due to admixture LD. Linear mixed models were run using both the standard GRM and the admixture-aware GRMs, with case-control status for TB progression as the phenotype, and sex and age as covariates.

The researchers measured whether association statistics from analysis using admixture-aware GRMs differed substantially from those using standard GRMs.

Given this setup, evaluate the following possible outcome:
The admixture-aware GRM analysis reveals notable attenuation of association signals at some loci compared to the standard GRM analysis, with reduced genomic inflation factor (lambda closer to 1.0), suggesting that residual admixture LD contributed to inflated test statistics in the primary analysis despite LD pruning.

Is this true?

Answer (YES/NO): NO